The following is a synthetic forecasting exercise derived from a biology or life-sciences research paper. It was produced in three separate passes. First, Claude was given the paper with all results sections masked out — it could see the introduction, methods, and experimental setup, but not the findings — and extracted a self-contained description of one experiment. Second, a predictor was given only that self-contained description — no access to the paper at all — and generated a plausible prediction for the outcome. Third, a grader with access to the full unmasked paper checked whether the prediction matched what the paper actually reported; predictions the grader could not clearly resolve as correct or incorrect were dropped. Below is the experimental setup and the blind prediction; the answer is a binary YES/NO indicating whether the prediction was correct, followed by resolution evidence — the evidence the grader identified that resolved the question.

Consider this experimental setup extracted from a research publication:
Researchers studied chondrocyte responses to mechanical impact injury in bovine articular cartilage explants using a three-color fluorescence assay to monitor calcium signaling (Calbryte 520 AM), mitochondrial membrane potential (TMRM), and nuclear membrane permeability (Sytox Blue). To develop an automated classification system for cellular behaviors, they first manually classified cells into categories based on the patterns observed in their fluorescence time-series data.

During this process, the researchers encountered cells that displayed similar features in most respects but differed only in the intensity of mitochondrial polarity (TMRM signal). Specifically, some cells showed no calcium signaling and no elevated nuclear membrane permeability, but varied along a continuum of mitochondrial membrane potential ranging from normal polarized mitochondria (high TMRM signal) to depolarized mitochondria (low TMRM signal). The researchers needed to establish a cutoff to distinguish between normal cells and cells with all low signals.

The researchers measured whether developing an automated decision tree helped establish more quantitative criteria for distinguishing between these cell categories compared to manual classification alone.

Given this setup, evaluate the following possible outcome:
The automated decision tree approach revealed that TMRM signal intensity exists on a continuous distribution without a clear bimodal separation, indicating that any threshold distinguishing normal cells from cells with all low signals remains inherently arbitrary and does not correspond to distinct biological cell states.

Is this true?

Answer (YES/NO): NO